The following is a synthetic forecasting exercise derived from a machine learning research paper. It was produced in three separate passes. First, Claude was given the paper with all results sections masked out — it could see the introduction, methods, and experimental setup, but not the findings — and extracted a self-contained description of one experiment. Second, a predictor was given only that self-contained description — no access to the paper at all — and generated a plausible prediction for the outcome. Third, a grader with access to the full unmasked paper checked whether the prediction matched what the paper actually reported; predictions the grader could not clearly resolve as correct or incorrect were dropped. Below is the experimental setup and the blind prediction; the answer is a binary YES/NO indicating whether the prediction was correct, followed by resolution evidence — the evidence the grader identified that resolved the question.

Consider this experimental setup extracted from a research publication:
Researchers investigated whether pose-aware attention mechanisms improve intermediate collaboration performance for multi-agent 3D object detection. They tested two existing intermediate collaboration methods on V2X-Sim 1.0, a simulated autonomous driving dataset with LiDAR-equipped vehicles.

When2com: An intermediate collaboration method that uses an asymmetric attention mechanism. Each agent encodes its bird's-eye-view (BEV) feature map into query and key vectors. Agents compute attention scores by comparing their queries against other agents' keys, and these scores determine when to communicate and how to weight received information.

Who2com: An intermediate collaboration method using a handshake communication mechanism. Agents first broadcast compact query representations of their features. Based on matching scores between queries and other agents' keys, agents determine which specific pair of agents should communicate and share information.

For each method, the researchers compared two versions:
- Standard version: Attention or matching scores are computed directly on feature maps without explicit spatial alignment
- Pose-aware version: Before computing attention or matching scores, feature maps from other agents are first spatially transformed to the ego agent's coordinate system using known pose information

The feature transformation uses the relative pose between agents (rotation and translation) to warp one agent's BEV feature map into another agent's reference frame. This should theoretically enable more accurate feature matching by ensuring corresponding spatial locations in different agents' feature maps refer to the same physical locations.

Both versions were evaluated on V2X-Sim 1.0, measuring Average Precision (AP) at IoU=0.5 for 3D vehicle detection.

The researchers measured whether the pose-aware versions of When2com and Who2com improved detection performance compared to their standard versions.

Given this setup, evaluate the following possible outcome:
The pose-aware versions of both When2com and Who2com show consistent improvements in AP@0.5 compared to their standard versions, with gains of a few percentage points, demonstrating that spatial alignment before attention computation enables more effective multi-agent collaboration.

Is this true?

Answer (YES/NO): NO